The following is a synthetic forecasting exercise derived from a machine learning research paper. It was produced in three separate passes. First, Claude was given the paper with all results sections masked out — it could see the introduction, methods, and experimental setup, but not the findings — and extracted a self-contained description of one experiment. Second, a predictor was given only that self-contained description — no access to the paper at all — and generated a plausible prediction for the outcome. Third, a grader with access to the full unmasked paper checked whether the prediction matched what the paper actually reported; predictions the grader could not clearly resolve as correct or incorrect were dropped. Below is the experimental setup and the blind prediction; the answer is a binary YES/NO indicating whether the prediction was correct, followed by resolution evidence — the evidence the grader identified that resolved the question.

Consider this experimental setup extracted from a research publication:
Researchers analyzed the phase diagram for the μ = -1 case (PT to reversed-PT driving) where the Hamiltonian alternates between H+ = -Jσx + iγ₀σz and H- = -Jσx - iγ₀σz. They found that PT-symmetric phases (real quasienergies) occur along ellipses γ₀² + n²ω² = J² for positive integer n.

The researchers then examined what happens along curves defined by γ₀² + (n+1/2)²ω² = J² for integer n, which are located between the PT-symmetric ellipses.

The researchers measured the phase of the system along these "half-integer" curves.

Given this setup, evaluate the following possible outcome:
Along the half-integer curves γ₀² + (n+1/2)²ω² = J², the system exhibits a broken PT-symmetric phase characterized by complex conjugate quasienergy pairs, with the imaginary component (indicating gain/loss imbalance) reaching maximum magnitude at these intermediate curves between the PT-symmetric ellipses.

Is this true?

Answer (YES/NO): NO